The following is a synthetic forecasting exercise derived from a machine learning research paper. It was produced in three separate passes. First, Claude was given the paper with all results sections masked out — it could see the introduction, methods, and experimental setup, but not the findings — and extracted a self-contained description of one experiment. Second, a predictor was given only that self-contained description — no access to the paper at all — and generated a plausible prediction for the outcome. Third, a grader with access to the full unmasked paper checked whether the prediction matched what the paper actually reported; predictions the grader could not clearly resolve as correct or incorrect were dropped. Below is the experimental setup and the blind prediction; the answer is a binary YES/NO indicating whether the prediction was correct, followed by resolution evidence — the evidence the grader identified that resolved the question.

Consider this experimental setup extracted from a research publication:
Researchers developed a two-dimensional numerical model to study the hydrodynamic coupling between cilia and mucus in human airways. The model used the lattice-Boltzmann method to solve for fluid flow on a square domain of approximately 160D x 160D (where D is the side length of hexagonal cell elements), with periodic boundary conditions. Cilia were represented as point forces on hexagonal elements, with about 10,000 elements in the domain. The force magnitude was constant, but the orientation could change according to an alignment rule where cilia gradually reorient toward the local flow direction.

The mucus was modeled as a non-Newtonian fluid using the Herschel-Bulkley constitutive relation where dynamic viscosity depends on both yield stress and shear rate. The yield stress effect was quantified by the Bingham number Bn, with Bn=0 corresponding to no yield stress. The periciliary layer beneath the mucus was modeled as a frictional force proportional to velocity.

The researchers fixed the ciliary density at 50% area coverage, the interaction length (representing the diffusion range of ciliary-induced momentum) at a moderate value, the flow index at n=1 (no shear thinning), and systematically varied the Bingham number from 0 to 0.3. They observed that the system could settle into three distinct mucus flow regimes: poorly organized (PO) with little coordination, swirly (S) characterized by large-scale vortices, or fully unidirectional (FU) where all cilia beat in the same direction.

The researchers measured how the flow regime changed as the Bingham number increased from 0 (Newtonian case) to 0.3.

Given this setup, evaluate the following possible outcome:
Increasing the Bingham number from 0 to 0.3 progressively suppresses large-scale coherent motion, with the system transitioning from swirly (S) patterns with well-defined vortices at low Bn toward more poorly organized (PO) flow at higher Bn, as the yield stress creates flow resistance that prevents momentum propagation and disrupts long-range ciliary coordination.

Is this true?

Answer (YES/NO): NO